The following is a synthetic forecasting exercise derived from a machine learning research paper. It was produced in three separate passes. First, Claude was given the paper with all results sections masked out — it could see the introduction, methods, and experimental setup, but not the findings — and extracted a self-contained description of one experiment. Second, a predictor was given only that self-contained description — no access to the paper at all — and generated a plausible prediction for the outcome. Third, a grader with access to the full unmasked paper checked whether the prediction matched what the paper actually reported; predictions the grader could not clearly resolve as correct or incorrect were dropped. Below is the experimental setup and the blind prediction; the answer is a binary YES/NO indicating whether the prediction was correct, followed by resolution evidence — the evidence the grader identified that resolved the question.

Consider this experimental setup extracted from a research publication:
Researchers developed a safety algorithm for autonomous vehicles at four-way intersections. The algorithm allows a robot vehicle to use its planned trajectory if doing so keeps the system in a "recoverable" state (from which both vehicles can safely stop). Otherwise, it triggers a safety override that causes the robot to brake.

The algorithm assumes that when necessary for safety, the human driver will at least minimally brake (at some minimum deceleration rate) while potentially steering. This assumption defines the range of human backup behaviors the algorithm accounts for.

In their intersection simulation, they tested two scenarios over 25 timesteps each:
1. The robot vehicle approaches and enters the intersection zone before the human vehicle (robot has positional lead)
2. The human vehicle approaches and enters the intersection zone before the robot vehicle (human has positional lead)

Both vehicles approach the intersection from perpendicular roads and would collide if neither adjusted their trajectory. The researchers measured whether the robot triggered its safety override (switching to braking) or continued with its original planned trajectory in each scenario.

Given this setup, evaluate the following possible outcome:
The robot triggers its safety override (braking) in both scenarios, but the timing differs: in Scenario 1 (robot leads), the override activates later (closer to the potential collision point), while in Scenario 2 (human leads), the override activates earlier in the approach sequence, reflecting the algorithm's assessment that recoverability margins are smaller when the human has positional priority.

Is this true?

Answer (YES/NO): NO